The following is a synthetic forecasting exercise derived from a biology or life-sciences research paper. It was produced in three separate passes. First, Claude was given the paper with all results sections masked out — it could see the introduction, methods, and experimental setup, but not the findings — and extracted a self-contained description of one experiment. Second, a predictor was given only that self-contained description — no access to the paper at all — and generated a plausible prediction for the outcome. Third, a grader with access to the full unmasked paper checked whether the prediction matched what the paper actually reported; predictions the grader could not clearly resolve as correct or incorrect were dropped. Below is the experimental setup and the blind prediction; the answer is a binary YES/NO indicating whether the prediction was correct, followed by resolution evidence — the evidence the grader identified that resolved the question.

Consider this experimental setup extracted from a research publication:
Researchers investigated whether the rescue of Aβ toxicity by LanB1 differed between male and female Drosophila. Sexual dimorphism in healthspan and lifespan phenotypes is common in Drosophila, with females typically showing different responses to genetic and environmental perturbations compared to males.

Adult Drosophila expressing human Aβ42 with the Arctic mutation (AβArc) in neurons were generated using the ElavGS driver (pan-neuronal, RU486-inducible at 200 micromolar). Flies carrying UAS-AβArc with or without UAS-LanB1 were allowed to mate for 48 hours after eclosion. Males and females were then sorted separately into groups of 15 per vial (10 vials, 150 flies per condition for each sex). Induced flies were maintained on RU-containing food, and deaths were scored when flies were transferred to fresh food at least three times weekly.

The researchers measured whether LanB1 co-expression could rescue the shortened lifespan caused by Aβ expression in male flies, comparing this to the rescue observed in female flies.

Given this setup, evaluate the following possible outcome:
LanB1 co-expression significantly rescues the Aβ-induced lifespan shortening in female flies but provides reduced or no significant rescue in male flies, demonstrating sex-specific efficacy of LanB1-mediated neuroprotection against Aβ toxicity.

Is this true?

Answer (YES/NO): NO